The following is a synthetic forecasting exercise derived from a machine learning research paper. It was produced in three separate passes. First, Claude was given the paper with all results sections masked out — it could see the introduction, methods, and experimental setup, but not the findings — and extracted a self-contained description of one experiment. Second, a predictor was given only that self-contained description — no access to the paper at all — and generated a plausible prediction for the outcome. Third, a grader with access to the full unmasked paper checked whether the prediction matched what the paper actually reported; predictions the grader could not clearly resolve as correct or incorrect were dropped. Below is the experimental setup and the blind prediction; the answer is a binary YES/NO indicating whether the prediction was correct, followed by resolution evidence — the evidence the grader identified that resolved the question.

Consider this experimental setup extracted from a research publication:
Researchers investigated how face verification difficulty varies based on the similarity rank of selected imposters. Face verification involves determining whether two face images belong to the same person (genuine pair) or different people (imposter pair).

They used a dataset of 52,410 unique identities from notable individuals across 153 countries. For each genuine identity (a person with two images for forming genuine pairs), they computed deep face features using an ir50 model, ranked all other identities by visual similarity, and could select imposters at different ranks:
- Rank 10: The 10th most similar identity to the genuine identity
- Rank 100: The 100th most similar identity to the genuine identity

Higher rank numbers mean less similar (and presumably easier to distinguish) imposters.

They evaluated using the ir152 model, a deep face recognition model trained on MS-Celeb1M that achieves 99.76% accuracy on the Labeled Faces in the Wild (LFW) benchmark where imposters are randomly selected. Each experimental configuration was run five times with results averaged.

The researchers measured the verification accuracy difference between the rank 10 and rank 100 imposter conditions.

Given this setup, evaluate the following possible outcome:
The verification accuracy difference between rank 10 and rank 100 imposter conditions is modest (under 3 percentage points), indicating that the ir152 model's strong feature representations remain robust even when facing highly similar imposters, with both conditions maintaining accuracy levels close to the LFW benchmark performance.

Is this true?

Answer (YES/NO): NO